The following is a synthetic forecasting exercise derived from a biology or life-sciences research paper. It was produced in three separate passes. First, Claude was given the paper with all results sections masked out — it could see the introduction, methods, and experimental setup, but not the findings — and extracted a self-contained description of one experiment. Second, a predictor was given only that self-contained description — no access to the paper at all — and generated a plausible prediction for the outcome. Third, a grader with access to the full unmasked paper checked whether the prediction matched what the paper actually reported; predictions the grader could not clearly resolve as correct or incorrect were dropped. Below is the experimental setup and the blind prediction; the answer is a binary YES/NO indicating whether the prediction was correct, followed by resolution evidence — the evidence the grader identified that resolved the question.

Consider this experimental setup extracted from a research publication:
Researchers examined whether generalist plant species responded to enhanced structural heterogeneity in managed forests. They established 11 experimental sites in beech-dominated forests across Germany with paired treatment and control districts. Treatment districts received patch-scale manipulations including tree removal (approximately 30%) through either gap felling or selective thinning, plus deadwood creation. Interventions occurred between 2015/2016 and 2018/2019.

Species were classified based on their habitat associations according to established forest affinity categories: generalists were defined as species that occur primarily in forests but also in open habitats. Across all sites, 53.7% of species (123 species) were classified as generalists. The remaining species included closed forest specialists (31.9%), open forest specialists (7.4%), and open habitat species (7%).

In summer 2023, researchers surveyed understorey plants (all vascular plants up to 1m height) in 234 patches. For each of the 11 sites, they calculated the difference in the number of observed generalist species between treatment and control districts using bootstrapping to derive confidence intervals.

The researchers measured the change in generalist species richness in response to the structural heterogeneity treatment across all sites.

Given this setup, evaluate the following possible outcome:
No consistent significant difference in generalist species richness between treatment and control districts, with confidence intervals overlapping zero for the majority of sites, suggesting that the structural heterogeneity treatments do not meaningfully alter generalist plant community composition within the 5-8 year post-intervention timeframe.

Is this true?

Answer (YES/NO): NO